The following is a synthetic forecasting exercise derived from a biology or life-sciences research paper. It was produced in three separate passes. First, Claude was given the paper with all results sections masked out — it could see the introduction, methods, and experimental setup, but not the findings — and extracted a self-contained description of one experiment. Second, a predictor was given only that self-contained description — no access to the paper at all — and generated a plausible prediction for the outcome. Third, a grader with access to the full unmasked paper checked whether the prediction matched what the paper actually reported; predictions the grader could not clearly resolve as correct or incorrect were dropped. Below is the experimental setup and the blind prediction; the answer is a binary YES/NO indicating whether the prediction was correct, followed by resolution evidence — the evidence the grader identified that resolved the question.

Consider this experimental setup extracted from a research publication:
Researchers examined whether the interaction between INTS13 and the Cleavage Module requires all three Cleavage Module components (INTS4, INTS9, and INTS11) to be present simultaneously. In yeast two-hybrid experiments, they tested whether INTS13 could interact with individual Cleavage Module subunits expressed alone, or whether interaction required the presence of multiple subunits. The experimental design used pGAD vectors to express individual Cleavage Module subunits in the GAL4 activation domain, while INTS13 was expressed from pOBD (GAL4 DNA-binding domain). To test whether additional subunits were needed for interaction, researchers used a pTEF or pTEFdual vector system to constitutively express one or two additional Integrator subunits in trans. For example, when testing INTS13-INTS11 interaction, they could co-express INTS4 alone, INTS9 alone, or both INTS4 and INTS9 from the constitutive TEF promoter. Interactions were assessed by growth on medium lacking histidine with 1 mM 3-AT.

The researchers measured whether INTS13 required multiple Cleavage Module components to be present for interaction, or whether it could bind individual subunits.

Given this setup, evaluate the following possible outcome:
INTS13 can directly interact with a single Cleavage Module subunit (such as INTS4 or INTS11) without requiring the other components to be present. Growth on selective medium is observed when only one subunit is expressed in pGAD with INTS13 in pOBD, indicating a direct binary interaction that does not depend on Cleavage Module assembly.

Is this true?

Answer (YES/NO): NO